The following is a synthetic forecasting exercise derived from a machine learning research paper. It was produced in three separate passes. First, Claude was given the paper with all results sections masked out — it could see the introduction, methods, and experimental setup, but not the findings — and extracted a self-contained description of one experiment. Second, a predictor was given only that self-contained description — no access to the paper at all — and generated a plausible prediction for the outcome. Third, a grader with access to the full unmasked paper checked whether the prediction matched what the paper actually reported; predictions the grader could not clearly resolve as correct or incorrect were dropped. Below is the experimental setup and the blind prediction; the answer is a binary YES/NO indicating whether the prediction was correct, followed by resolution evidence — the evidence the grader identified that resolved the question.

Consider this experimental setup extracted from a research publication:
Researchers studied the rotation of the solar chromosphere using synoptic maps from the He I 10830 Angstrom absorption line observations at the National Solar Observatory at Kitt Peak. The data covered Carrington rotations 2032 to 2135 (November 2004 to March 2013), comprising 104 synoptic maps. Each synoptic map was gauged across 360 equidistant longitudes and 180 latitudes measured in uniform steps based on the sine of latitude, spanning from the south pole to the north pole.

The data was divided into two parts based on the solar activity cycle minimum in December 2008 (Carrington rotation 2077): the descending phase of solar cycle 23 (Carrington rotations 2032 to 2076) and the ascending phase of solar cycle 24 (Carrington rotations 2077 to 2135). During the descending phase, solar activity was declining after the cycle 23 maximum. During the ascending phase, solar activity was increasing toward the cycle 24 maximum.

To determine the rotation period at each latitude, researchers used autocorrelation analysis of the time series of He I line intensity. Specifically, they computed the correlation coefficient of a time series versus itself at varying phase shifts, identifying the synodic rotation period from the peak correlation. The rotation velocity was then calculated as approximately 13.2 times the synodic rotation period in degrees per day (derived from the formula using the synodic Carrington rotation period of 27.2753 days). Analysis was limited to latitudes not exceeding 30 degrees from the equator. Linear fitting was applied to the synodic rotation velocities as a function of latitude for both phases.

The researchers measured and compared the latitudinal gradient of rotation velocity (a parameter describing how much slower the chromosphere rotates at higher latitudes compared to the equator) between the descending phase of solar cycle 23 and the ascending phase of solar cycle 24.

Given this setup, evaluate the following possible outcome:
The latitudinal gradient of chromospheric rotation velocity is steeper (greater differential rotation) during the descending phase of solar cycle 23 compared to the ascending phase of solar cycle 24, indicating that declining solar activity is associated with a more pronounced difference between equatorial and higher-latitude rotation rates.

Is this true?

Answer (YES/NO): NO